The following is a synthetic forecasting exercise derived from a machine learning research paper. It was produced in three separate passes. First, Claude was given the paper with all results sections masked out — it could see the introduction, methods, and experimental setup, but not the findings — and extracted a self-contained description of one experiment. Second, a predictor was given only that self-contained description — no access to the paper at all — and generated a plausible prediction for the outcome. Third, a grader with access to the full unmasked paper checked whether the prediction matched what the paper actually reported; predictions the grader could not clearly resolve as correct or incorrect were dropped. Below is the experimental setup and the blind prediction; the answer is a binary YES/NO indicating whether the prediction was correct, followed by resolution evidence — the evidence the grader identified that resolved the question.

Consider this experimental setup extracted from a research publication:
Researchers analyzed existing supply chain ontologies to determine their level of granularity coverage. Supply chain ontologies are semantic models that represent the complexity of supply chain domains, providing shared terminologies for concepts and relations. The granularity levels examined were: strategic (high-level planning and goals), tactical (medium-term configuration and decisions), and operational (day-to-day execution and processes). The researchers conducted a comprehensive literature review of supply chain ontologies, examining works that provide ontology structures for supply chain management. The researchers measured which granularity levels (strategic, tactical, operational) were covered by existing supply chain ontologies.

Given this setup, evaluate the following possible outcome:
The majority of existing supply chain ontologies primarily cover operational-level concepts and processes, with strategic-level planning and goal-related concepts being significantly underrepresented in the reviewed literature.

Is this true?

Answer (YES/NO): NO